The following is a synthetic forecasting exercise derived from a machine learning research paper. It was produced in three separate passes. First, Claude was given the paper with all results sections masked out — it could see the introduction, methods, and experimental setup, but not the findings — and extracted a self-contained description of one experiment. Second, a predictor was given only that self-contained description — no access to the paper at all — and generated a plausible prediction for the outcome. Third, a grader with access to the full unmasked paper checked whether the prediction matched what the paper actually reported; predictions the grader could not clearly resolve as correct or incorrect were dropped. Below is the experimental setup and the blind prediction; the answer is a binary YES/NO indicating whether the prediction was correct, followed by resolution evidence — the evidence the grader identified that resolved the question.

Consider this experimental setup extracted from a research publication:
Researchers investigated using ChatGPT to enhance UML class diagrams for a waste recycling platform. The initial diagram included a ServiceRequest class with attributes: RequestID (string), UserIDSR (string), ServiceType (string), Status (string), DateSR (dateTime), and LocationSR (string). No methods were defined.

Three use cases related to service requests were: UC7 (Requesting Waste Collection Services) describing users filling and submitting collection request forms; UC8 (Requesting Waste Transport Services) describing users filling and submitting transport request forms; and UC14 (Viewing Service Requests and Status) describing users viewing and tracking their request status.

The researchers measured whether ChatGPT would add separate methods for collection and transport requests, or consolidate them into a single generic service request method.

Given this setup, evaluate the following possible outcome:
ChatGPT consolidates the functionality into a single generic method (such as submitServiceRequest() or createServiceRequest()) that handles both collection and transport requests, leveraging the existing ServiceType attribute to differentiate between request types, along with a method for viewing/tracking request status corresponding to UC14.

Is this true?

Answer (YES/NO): NO